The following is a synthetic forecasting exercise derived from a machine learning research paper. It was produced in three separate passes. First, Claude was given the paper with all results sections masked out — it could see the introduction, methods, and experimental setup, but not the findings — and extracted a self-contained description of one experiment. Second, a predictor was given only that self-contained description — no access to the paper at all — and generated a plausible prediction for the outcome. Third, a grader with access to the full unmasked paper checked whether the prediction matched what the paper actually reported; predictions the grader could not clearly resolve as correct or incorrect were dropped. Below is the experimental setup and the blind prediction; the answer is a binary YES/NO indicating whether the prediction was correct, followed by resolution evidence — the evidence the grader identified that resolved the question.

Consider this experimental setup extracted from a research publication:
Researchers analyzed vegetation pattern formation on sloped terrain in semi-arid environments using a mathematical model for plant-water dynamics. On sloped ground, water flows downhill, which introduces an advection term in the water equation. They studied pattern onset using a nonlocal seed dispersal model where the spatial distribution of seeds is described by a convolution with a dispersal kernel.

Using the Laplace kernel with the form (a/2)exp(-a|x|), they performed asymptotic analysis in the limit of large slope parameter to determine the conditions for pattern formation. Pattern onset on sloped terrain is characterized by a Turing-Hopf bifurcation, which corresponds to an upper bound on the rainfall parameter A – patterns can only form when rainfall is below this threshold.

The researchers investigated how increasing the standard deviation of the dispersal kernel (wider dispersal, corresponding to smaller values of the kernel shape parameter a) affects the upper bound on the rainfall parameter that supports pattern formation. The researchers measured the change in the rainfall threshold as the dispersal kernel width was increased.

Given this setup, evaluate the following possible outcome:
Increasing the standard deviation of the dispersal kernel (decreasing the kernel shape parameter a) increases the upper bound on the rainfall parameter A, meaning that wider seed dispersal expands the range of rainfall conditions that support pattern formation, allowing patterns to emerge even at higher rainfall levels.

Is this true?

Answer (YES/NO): NO